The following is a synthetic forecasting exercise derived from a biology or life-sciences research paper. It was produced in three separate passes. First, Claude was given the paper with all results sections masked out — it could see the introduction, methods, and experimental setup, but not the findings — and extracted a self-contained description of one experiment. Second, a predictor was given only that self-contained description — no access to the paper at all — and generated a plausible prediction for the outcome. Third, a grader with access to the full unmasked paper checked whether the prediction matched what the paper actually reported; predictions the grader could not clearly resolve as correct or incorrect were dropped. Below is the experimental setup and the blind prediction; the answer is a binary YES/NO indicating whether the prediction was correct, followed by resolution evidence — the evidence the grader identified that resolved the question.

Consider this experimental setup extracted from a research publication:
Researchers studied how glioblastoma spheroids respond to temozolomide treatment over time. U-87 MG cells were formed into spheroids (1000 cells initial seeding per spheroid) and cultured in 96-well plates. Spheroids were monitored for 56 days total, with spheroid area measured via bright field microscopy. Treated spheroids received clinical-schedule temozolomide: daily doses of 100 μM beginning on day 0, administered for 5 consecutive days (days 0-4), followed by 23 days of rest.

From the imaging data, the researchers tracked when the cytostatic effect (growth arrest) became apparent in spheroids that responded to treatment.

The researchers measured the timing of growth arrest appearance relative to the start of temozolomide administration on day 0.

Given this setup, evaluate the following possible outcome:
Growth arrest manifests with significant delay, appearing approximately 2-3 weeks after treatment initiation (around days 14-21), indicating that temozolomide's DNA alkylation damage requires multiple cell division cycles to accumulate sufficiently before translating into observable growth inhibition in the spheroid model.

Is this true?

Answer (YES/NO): NO